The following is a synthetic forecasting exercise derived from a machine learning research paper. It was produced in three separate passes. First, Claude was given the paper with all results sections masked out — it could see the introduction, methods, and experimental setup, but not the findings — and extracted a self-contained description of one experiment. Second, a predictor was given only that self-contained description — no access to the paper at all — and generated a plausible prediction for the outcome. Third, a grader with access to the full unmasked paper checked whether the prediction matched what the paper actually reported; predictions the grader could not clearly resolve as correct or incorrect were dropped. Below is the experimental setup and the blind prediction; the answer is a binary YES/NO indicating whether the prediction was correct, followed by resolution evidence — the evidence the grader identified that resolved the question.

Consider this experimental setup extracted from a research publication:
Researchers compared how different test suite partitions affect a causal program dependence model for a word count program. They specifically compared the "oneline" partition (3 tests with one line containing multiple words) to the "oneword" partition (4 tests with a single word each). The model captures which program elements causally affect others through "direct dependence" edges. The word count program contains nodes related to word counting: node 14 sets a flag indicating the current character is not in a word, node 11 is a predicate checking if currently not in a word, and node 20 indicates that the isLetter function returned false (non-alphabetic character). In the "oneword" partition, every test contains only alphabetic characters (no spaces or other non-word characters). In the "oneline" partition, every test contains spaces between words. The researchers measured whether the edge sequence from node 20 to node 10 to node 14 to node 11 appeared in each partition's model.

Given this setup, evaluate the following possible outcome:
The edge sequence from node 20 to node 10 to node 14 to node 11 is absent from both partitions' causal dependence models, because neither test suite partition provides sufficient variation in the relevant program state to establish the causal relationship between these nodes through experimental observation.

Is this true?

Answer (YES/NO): NO